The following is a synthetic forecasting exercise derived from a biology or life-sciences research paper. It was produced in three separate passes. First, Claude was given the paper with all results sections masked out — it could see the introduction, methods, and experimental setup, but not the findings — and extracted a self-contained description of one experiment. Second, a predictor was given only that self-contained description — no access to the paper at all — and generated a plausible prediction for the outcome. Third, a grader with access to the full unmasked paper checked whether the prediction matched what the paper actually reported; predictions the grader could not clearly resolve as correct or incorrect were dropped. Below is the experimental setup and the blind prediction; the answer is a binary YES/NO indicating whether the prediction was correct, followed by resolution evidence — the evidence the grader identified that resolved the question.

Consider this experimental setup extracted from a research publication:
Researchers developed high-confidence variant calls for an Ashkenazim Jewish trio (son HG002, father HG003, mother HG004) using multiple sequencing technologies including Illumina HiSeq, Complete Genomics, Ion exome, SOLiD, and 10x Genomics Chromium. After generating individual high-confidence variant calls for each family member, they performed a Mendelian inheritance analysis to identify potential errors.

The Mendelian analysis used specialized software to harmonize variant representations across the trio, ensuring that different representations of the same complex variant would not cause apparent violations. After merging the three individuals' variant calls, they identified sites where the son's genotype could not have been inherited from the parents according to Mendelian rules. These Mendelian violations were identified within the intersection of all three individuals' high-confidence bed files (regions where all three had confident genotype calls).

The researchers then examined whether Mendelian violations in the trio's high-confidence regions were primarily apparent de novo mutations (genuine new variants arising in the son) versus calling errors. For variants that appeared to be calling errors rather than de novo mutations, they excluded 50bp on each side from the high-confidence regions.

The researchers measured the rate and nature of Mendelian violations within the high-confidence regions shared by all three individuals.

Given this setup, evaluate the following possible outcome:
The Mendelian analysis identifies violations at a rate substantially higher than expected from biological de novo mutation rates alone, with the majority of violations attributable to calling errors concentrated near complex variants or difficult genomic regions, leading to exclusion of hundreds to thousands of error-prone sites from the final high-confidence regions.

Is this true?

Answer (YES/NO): NO